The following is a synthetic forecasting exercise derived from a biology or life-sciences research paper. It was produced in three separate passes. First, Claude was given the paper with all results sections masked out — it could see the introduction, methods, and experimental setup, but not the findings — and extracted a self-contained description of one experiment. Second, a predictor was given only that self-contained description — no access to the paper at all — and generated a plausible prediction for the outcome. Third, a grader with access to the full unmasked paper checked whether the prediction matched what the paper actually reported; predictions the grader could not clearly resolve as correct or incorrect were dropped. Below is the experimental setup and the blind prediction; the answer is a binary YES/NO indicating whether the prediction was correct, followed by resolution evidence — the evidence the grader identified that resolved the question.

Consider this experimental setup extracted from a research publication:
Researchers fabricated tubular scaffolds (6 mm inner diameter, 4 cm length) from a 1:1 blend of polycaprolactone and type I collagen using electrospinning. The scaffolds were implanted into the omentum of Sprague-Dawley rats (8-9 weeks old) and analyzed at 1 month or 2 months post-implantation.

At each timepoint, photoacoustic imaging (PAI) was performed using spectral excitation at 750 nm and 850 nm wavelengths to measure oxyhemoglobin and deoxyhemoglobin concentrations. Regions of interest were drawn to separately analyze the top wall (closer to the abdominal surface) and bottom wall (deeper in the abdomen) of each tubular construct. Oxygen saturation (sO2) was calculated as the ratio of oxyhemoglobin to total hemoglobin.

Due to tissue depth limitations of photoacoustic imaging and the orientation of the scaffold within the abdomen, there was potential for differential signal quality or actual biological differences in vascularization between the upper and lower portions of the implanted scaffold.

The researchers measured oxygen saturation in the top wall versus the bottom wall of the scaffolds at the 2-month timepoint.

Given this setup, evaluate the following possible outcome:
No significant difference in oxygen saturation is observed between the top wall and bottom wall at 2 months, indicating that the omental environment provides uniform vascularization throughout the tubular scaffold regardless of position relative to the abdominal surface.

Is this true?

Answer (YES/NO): NO